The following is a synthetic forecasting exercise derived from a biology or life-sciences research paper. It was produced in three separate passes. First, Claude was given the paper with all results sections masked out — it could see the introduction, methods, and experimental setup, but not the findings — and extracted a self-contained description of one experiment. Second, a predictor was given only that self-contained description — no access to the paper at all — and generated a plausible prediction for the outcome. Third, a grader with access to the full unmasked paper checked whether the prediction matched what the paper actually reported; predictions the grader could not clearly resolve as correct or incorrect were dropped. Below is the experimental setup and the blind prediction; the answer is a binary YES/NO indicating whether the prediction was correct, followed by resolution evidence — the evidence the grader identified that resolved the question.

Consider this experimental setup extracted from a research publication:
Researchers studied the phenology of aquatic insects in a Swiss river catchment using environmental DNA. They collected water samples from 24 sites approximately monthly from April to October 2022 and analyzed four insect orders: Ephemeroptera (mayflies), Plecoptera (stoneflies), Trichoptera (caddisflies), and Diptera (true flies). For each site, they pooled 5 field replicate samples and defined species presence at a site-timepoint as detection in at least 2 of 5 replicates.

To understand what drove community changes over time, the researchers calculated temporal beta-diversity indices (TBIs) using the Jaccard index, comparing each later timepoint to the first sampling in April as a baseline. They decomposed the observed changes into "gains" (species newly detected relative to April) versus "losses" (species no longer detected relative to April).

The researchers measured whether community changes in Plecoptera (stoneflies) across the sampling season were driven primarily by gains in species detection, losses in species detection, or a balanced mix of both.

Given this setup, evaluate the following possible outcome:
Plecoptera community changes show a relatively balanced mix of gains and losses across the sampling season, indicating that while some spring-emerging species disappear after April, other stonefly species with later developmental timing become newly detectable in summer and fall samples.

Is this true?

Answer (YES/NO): NO